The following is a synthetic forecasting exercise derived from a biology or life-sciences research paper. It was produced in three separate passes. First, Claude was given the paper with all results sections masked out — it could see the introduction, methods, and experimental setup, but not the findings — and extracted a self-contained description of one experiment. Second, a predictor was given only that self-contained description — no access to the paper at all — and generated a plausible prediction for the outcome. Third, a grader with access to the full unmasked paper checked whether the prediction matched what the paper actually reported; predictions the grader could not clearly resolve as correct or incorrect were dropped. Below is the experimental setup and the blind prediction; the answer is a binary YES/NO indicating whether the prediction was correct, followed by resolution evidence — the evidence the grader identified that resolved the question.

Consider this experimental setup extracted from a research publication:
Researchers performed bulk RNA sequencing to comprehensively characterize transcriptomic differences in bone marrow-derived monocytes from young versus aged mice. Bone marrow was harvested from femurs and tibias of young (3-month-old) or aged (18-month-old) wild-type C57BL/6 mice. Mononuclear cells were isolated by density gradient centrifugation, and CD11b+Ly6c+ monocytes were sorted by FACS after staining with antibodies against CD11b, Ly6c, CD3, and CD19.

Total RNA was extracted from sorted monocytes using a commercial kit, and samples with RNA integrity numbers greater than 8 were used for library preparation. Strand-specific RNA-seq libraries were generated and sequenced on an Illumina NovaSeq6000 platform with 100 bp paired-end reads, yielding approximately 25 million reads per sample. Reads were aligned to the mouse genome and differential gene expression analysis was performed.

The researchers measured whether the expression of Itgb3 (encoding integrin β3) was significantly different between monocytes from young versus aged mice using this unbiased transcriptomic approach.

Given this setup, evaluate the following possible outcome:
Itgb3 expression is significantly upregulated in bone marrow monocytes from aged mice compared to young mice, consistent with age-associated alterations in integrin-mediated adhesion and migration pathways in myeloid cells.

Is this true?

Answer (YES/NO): NO